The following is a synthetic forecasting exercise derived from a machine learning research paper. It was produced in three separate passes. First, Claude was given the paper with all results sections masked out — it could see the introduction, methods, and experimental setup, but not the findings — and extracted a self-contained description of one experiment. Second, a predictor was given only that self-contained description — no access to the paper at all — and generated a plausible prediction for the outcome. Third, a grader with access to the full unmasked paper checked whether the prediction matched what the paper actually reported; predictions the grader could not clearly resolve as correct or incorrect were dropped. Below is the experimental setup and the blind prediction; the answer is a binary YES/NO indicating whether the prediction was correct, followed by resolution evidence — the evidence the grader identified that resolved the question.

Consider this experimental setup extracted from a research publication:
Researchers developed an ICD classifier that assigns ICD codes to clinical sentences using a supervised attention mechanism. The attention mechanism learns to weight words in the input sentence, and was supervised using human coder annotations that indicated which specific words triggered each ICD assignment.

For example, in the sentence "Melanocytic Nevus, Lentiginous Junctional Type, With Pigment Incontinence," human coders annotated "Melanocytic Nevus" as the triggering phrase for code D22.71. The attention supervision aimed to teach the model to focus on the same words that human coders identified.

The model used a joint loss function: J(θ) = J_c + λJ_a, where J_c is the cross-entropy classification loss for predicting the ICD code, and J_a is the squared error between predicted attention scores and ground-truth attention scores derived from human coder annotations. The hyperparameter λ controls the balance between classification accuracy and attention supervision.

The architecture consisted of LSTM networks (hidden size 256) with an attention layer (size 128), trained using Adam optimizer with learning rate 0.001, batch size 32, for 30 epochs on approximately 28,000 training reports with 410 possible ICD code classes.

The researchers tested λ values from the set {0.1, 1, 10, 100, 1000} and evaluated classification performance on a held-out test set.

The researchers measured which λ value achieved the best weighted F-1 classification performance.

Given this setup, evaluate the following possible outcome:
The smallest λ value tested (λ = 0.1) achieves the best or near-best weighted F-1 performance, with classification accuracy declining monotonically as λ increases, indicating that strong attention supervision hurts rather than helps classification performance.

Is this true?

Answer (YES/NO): NO